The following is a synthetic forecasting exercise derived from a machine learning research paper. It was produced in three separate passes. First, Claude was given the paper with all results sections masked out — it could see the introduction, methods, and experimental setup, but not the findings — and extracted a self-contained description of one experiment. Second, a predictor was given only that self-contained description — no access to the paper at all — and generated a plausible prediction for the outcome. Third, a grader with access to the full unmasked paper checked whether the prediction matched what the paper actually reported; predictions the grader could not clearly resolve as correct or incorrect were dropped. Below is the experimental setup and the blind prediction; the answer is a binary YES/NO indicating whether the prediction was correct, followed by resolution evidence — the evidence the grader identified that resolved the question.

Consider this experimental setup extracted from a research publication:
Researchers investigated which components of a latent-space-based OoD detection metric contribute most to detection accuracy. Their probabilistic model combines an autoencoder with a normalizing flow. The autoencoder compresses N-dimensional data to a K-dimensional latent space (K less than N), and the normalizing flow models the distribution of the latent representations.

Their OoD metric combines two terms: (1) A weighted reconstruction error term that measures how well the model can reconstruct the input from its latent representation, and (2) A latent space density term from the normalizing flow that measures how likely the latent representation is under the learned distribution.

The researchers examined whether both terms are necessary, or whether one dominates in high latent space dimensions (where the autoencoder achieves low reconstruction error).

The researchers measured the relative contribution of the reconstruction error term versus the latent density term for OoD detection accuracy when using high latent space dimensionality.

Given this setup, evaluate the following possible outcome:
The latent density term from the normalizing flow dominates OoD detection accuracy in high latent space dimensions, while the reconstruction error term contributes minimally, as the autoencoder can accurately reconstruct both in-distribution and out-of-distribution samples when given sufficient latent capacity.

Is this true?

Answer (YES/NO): YES